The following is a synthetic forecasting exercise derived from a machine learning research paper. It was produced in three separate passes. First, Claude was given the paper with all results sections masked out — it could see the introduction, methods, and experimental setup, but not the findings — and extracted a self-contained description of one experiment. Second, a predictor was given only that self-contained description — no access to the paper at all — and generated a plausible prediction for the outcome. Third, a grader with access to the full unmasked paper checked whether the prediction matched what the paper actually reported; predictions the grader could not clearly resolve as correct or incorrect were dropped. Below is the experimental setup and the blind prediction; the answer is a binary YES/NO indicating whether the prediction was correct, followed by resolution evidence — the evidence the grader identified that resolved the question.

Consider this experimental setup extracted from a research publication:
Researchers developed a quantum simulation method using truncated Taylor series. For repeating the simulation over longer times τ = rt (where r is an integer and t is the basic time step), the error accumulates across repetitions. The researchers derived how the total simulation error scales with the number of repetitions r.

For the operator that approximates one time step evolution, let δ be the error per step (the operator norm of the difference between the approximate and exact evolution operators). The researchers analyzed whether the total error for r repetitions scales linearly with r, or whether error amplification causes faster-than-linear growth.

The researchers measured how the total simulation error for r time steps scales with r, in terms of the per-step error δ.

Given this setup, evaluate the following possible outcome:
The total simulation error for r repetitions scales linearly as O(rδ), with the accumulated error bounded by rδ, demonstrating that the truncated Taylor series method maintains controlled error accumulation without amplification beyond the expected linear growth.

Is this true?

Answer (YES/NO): YES